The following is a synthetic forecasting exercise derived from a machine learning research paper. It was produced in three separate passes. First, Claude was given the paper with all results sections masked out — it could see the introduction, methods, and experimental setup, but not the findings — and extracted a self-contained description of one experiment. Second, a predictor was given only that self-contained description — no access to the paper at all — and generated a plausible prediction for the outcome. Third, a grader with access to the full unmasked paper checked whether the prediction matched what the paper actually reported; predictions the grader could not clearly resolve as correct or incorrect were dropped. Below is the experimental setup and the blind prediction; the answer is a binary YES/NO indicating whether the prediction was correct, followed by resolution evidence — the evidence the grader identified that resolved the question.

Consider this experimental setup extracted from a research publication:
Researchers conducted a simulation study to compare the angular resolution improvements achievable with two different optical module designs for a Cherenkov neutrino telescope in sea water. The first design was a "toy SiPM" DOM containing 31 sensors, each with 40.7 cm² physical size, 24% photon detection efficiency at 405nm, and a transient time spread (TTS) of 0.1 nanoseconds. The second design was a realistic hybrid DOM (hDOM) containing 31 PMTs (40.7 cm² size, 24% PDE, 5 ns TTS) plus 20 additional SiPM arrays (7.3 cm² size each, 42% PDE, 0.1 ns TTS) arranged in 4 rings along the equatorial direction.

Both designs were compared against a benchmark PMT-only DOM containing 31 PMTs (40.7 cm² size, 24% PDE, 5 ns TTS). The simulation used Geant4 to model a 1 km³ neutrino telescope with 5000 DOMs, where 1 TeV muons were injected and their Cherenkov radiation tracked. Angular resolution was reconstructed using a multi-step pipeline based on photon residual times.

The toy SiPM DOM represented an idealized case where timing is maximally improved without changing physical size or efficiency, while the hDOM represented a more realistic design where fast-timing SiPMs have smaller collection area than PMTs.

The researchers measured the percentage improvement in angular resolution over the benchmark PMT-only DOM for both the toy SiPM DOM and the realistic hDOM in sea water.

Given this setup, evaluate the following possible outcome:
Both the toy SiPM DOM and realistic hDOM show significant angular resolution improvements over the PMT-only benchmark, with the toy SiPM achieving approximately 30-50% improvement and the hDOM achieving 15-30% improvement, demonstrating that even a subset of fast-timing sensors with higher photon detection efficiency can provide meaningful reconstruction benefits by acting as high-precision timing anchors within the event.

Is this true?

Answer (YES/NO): NO